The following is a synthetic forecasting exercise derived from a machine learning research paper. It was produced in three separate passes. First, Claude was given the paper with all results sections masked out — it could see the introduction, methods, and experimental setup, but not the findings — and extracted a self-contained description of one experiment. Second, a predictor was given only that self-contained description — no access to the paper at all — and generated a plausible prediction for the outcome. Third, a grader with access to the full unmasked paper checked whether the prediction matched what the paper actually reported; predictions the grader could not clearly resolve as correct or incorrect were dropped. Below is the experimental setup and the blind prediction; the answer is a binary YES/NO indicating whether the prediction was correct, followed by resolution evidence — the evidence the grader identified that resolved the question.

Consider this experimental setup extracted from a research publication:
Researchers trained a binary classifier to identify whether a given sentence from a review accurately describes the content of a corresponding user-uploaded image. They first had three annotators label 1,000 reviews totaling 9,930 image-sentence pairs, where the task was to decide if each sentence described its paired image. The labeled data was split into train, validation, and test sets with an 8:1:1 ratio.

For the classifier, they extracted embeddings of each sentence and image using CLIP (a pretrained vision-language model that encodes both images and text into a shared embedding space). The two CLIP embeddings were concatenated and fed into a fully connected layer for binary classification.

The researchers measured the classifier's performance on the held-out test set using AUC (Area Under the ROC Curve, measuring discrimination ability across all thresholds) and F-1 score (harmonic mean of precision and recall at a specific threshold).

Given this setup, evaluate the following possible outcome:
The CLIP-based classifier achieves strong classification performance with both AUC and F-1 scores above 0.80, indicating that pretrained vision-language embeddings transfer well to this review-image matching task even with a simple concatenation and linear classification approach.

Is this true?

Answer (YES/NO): NO